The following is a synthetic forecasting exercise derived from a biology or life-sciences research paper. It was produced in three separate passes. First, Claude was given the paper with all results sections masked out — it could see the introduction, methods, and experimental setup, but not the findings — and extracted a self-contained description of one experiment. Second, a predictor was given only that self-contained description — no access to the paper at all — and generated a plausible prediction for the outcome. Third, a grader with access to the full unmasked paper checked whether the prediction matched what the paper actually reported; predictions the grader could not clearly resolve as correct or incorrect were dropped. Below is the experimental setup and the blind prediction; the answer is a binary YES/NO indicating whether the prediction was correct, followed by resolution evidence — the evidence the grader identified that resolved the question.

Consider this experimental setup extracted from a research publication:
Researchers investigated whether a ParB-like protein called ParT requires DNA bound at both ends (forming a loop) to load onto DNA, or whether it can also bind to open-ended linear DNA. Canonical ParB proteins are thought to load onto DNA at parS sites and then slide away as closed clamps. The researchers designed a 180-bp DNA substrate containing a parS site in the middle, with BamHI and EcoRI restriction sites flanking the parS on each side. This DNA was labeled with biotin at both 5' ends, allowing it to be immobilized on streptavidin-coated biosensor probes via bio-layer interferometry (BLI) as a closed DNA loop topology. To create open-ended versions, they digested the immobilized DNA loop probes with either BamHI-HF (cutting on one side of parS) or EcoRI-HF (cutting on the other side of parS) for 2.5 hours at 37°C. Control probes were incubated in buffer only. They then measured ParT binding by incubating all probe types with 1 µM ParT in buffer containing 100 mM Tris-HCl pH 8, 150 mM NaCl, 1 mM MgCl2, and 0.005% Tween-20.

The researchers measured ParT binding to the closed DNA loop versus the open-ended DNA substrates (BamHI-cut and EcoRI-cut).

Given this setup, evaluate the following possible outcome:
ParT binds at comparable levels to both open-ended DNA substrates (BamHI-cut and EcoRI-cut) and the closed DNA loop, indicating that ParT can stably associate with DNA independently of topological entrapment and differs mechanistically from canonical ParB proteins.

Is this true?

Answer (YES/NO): NO